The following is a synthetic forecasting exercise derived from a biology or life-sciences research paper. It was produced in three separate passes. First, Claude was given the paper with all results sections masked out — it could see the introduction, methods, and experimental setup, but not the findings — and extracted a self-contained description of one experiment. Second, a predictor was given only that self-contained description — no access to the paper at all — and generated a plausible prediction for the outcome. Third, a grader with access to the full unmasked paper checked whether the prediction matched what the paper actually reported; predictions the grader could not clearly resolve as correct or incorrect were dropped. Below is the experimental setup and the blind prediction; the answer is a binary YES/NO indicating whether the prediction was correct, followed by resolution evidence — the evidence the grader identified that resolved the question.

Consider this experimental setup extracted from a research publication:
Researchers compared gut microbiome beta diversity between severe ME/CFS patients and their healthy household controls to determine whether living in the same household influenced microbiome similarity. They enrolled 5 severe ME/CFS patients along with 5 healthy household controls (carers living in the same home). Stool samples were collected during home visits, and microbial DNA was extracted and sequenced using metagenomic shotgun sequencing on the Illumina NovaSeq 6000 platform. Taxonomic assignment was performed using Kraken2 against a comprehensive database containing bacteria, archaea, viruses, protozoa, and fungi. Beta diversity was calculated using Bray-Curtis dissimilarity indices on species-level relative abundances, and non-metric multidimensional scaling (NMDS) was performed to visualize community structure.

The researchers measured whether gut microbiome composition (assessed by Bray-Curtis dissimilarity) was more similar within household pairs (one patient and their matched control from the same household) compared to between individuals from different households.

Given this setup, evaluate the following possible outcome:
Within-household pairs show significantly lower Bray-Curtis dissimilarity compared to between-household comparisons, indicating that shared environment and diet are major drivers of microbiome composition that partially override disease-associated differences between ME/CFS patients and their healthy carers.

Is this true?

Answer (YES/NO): NO